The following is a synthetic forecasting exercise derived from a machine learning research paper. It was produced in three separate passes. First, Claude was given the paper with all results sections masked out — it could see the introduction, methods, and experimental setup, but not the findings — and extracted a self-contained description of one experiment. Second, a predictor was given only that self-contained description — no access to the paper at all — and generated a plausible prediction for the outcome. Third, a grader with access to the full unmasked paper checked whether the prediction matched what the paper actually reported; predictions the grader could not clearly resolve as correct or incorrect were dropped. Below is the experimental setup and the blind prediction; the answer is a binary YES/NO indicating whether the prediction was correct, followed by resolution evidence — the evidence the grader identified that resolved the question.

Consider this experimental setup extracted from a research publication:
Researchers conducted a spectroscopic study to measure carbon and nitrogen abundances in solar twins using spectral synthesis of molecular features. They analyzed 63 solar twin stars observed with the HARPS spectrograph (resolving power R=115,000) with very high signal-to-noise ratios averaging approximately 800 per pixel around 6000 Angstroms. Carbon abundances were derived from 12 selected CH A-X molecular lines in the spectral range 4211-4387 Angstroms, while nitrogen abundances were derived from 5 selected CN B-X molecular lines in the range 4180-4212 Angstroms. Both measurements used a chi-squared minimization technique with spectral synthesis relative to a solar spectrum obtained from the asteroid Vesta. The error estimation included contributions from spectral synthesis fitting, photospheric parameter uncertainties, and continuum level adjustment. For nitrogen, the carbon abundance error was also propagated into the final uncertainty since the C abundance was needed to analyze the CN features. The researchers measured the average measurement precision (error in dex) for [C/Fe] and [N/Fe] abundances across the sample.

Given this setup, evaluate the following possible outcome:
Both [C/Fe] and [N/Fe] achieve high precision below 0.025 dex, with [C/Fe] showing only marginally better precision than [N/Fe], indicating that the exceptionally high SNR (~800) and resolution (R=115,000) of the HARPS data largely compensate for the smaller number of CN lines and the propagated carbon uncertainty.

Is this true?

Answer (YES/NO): NO